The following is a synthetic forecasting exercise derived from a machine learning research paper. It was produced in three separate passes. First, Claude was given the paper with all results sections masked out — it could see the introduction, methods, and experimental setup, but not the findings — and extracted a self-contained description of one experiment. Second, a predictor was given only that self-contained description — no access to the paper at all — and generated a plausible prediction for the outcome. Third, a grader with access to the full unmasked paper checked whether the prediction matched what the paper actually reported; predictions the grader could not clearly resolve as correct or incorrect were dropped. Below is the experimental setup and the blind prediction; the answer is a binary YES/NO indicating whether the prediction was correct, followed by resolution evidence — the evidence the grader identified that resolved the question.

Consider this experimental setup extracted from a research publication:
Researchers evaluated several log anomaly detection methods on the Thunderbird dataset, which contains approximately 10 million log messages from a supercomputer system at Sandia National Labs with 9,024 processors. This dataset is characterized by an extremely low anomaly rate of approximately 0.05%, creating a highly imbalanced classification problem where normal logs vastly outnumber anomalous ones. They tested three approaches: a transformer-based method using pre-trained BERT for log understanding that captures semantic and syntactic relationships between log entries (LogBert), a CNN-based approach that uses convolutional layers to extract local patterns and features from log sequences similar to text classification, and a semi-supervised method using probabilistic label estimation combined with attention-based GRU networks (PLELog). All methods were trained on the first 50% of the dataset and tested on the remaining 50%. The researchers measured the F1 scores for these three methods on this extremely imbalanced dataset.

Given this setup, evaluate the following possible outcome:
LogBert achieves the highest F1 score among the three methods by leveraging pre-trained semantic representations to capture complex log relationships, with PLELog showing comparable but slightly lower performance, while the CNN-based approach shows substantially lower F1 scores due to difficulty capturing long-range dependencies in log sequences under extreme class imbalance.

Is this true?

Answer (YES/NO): NO